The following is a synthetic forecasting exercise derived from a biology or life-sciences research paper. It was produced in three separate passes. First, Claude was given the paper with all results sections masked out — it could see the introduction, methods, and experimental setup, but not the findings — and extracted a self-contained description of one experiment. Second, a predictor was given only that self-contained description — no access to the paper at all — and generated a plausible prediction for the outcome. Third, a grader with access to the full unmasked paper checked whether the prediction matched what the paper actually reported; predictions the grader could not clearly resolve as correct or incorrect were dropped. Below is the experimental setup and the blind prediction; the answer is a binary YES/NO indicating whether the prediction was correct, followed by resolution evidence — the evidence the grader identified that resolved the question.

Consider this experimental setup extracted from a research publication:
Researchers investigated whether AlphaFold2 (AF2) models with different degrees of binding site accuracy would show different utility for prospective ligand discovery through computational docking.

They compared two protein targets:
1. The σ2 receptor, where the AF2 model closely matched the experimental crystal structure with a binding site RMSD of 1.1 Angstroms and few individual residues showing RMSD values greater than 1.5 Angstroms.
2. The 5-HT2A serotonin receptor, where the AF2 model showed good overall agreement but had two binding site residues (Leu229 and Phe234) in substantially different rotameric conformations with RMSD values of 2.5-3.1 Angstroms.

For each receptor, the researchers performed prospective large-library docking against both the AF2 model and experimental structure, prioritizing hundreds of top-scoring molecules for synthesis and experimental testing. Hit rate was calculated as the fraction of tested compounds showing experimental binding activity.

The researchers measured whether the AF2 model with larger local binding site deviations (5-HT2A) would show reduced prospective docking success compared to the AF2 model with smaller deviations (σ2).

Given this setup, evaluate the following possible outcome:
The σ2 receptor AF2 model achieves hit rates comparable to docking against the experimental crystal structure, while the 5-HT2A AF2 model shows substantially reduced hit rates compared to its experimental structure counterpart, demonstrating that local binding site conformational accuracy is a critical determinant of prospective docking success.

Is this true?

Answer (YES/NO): NO